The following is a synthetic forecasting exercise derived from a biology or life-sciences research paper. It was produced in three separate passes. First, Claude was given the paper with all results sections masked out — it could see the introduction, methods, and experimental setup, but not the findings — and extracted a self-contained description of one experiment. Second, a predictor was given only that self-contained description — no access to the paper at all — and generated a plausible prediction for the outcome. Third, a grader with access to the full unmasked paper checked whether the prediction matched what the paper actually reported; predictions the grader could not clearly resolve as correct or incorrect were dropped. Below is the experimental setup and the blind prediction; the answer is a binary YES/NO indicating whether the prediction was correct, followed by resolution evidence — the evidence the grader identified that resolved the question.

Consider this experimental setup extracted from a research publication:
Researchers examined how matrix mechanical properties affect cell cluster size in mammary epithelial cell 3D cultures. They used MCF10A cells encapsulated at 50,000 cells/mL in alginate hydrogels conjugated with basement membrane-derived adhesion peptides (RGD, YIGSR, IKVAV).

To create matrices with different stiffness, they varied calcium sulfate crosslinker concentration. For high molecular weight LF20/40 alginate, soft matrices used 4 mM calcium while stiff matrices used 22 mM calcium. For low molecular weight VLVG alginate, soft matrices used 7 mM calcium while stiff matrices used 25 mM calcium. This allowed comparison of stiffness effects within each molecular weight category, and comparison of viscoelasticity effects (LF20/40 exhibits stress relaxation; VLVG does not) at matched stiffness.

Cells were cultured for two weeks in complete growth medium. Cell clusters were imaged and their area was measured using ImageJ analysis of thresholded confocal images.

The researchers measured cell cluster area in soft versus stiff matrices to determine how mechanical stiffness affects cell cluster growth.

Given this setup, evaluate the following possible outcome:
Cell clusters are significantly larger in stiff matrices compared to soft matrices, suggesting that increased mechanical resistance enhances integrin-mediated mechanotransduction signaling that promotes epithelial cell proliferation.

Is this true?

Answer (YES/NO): NO